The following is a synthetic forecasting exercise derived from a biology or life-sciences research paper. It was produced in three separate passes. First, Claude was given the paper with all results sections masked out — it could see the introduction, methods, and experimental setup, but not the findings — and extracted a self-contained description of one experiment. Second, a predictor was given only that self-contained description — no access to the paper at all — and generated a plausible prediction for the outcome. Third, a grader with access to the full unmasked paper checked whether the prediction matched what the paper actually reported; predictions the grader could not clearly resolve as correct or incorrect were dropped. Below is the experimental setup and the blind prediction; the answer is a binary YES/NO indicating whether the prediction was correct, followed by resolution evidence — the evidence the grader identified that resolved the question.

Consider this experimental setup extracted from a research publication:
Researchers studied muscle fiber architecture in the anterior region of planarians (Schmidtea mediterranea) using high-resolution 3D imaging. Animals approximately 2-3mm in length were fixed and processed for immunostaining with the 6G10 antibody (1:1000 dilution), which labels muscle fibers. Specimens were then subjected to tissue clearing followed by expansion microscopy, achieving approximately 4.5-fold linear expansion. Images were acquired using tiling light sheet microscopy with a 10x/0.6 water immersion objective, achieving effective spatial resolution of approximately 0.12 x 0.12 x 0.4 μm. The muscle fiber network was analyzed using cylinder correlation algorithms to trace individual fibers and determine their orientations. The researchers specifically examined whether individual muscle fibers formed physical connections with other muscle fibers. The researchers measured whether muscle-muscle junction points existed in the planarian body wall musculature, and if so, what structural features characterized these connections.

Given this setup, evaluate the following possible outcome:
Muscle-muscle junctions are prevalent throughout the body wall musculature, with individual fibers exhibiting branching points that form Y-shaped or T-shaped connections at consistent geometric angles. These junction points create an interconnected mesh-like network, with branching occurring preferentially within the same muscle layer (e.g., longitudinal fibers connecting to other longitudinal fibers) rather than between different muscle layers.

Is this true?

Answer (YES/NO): NO